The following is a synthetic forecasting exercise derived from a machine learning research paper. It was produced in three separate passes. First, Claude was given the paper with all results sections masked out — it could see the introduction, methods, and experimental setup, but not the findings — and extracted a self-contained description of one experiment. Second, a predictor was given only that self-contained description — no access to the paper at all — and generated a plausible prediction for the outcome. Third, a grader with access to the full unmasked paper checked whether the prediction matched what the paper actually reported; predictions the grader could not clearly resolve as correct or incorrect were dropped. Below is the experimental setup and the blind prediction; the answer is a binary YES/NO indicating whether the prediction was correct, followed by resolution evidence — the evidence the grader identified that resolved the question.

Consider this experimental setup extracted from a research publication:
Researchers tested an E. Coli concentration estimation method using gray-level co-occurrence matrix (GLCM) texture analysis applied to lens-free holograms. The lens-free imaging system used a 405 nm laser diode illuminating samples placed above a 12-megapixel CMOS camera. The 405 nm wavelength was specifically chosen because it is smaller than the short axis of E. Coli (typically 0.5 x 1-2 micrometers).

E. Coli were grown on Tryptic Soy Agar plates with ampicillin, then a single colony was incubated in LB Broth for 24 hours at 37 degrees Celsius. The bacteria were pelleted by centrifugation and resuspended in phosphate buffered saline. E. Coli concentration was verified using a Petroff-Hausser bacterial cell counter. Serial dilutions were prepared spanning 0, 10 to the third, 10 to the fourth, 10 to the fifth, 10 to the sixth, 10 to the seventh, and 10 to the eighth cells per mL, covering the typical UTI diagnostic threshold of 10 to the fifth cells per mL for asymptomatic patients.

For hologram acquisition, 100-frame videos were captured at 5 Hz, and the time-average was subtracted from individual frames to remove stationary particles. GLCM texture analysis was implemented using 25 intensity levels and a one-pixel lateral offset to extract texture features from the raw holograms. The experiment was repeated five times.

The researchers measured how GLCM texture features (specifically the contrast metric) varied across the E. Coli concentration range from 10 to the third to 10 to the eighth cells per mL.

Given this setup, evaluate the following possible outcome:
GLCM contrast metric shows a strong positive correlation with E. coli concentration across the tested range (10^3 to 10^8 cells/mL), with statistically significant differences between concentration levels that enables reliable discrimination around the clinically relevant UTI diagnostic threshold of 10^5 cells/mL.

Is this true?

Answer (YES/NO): NO